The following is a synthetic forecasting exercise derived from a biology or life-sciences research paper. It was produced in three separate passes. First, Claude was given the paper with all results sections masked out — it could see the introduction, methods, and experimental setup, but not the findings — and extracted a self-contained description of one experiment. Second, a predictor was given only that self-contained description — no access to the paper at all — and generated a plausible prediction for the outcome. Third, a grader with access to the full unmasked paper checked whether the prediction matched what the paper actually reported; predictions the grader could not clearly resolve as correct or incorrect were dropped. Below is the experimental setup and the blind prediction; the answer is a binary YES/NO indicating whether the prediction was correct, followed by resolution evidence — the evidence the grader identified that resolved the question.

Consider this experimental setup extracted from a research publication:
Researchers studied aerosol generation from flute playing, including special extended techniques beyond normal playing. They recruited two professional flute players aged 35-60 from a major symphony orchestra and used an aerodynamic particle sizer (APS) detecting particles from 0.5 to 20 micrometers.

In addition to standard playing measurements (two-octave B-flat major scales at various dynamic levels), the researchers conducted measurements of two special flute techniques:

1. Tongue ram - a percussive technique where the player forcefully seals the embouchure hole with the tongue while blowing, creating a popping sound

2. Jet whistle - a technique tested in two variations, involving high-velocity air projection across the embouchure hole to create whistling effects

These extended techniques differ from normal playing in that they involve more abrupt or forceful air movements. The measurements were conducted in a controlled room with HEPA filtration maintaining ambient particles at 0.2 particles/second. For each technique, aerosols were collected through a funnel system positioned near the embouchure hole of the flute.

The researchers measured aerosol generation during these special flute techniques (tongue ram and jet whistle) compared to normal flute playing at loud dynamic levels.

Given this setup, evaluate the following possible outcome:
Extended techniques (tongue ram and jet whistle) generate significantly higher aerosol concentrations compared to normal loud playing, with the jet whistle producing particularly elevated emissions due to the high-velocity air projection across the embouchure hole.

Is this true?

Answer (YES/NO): NO